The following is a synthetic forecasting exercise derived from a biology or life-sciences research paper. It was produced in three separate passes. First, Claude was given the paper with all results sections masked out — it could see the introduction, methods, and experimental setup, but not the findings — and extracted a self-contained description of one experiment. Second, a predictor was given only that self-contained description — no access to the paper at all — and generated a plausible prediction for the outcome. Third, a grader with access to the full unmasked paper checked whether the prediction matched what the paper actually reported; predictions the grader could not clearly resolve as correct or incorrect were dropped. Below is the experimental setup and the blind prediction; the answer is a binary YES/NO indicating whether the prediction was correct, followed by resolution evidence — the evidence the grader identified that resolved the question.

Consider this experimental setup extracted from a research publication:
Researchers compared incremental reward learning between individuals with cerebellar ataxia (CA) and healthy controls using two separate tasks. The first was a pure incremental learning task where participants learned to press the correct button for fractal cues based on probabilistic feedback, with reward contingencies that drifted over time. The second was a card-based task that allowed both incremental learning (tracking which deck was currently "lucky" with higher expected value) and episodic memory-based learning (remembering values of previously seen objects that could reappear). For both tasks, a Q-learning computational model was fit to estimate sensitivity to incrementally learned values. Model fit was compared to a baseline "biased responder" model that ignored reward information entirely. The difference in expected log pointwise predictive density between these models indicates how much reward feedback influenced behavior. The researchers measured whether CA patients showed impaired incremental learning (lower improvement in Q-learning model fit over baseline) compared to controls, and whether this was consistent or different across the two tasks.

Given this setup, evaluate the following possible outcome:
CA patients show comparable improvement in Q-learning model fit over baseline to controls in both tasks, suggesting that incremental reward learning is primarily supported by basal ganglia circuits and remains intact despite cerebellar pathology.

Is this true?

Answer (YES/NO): NO